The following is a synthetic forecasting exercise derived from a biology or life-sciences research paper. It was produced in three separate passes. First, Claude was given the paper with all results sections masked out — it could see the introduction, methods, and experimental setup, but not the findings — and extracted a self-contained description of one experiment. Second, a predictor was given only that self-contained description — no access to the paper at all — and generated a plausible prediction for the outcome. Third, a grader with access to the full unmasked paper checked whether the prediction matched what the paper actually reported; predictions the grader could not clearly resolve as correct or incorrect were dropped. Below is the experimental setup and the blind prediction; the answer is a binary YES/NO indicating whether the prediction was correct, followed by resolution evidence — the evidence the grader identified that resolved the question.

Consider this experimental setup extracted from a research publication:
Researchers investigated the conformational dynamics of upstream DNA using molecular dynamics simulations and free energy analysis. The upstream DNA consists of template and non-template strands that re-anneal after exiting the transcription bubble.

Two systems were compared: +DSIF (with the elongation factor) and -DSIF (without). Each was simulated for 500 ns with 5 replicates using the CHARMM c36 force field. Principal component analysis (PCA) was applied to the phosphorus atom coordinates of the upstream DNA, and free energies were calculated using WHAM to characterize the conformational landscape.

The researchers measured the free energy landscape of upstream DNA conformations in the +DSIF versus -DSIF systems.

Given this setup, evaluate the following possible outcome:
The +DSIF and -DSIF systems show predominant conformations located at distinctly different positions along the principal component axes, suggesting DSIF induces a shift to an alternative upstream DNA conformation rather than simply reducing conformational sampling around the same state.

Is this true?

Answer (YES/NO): NO